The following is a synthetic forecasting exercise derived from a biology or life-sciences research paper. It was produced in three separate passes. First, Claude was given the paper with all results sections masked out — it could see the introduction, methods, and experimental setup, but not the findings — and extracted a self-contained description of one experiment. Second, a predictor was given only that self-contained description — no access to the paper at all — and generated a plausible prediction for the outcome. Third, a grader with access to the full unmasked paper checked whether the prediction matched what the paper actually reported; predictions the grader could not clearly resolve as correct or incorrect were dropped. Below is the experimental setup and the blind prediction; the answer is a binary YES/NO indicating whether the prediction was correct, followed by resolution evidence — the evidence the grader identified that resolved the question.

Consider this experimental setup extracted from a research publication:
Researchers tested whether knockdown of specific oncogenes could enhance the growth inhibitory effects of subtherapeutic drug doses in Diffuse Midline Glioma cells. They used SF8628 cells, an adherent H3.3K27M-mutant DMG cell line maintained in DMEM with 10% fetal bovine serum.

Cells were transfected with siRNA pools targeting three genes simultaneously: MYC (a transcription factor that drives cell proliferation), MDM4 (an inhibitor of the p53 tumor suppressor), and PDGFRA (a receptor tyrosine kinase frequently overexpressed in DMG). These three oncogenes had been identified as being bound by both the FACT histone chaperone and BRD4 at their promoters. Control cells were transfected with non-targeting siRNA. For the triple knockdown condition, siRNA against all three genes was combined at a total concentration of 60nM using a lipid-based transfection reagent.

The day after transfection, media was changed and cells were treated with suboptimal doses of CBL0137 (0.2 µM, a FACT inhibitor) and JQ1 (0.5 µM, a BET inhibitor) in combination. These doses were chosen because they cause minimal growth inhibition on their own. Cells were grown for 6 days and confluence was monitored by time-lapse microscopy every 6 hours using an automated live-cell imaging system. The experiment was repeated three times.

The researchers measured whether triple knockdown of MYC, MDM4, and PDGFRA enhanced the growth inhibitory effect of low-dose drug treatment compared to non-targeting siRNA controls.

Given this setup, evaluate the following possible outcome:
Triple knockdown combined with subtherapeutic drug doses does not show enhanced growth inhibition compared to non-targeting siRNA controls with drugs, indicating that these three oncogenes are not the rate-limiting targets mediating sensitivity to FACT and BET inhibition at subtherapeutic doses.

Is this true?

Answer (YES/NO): NO